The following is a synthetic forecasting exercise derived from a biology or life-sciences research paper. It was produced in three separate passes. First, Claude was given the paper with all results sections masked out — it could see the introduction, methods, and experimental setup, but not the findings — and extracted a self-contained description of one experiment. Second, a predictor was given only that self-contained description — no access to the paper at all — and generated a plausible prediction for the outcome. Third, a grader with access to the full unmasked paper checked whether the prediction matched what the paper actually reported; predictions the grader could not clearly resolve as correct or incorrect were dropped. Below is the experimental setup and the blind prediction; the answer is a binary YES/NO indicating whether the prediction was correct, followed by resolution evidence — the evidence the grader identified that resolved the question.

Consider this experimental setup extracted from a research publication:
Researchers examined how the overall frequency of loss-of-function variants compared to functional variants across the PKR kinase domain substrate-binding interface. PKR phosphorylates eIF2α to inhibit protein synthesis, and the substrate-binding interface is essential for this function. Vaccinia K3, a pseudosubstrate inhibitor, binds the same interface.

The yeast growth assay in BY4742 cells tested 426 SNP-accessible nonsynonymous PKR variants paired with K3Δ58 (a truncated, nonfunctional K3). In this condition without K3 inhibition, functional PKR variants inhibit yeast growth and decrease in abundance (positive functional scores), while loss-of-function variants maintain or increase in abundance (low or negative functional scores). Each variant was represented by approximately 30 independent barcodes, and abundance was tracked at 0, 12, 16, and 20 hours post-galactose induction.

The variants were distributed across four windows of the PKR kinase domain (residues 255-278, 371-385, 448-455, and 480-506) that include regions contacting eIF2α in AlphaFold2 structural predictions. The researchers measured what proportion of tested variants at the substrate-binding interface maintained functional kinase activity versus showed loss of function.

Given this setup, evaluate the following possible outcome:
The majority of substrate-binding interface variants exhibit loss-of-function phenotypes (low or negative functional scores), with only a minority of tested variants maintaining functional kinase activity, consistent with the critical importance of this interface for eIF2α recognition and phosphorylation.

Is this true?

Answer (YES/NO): NO